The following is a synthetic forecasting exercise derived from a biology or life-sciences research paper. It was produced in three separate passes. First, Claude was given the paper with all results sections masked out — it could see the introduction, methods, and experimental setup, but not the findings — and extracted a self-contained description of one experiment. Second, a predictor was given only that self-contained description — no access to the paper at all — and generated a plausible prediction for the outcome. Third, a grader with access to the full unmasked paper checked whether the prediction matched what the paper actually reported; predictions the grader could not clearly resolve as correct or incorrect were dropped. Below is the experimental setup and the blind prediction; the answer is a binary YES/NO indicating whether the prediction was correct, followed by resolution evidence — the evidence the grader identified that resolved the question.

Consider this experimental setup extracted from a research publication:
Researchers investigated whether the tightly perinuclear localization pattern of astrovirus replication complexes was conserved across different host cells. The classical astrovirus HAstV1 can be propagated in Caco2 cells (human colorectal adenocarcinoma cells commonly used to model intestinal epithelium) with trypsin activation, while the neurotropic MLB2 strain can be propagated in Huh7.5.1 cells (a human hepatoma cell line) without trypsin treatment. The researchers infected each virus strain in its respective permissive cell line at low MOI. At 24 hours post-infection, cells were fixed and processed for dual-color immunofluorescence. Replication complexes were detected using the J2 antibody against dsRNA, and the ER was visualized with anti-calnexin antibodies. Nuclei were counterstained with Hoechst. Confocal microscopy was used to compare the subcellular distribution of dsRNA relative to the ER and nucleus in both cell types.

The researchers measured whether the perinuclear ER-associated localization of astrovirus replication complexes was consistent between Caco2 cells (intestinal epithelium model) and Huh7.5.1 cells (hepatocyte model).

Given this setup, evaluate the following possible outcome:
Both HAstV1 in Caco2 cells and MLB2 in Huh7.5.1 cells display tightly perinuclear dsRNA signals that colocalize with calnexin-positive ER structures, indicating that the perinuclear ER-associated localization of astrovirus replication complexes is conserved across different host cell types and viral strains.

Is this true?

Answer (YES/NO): YES